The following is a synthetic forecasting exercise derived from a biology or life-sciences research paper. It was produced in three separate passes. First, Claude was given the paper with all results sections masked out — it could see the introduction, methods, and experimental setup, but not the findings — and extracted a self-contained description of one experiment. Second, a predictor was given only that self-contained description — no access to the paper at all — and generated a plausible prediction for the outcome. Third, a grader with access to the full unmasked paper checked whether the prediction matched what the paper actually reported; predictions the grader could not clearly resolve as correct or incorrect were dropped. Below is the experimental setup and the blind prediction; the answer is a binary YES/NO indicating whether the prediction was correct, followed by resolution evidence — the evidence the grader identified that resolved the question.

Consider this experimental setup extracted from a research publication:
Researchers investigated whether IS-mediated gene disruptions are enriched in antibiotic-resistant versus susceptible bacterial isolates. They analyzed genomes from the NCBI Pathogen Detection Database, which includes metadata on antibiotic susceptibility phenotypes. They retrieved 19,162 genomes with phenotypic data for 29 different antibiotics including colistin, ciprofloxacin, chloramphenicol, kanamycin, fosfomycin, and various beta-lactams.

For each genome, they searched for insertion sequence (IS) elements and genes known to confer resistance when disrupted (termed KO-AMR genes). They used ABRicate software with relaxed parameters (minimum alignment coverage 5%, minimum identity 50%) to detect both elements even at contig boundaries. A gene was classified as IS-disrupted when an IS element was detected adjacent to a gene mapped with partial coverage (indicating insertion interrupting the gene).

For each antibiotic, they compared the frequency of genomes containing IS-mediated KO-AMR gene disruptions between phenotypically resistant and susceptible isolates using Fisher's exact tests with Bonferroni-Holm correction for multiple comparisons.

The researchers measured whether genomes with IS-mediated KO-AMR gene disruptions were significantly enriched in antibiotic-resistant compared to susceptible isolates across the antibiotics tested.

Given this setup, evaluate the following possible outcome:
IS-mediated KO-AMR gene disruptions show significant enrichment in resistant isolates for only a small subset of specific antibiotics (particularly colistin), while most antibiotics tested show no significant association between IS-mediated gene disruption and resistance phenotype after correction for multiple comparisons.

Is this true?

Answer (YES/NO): NO